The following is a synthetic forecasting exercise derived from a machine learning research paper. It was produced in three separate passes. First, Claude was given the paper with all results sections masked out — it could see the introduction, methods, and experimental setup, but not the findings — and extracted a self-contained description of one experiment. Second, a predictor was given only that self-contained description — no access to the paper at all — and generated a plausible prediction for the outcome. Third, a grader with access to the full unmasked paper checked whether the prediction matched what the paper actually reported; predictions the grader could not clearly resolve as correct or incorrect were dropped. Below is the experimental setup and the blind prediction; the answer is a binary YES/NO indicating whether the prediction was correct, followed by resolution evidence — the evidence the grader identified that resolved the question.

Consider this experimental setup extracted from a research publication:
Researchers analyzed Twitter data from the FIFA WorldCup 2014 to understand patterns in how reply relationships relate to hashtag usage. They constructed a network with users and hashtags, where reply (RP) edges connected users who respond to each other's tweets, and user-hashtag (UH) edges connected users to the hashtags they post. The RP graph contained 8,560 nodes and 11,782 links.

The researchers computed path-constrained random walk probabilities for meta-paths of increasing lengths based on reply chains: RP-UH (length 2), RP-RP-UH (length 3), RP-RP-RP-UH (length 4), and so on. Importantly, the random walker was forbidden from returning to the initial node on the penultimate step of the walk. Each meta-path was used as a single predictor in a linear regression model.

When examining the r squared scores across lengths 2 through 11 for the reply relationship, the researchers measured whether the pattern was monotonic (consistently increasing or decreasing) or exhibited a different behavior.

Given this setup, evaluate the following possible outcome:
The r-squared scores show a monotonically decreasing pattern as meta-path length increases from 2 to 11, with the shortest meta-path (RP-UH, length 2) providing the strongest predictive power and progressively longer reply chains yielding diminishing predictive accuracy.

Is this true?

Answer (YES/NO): NO